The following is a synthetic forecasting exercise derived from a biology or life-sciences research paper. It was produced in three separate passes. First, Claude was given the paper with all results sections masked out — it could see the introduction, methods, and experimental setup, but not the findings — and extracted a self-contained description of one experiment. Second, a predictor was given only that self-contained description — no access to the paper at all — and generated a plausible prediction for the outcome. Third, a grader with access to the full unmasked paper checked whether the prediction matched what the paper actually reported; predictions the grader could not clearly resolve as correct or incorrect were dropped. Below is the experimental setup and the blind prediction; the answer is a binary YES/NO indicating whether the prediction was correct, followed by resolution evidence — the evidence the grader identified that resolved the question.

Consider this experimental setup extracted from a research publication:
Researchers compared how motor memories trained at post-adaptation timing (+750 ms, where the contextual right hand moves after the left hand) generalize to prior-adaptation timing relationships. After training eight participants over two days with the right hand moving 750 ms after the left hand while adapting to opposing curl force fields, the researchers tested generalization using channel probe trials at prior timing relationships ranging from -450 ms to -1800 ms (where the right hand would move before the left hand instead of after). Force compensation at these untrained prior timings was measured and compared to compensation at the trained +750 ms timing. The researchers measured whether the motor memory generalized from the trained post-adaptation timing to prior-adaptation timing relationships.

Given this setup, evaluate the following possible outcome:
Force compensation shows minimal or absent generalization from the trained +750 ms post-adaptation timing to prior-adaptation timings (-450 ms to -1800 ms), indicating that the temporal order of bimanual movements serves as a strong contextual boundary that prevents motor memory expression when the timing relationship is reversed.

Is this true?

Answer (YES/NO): YES